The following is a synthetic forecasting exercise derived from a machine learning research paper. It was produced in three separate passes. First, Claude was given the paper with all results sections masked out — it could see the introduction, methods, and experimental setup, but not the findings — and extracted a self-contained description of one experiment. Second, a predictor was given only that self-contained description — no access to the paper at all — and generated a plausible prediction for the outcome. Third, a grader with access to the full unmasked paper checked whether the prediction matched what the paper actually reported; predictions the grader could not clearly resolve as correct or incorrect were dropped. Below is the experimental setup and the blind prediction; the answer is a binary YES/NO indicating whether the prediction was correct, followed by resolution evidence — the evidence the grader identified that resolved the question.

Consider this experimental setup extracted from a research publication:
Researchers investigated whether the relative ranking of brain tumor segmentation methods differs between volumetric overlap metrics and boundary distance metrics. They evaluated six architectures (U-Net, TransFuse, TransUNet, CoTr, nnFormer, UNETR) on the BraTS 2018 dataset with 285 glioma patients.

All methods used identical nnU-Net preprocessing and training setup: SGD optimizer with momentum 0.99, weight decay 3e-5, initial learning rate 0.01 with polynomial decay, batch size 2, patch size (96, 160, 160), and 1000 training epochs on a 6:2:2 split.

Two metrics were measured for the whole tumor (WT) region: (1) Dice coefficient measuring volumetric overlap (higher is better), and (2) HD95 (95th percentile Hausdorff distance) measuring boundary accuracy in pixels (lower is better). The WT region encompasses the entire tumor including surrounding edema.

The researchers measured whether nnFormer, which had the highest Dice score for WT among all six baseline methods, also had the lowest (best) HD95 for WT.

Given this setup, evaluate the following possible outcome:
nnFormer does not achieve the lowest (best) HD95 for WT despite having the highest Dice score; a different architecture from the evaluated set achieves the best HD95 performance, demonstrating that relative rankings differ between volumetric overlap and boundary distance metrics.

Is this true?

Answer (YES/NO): YES